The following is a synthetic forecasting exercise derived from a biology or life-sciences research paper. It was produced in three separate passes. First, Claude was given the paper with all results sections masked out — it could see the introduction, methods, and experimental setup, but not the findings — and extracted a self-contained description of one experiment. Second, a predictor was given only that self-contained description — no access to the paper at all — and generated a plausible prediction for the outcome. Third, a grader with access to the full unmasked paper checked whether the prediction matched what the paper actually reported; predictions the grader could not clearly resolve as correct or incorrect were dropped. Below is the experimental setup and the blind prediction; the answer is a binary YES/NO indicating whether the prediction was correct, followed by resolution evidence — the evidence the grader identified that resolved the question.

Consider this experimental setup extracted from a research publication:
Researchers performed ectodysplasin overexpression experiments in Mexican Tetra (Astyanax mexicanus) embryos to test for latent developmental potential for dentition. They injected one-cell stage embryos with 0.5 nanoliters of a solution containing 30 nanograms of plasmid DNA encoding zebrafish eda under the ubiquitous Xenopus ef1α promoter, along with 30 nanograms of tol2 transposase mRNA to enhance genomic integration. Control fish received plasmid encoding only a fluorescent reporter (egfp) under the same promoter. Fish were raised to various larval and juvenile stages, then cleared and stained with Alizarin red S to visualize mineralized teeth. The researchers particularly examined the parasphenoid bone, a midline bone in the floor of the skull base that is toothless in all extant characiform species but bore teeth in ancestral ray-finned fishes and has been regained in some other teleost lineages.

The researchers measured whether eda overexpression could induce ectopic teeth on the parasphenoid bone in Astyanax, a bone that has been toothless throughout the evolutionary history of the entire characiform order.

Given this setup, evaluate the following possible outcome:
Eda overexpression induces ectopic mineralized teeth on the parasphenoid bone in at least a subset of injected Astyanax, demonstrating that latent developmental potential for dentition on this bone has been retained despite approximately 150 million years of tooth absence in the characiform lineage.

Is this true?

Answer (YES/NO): YES